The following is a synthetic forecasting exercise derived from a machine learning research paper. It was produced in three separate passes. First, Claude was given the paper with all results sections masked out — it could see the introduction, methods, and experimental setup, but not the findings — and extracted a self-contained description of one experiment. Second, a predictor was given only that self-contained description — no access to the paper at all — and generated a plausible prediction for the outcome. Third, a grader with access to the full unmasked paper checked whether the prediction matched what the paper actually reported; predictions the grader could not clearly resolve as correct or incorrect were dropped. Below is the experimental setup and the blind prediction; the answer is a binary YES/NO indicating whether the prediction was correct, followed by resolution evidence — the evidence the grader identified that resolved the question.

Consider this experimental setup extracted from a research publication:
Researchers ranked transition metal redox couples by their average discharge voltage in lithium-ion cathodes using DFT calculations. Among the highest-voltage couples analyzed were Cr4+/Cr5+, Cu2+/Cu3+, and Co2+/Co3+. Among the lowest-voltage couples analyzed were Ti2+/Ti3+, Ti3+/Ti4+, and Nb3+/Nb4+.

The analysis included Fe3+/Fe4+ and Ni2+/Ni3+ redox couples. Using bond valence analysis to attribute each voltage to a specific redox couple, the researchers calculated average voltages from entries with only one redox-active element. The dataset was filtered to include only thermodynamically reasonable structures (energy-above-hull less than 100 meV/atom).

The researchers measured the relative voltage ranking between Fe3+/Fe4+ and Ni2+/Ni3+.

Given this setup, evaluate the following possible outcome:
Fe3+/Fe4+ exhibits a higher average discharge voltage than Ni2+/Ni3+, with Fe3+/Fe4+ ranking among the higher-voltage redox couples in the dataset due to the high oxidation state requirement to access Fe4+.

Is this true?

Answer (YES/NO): YES